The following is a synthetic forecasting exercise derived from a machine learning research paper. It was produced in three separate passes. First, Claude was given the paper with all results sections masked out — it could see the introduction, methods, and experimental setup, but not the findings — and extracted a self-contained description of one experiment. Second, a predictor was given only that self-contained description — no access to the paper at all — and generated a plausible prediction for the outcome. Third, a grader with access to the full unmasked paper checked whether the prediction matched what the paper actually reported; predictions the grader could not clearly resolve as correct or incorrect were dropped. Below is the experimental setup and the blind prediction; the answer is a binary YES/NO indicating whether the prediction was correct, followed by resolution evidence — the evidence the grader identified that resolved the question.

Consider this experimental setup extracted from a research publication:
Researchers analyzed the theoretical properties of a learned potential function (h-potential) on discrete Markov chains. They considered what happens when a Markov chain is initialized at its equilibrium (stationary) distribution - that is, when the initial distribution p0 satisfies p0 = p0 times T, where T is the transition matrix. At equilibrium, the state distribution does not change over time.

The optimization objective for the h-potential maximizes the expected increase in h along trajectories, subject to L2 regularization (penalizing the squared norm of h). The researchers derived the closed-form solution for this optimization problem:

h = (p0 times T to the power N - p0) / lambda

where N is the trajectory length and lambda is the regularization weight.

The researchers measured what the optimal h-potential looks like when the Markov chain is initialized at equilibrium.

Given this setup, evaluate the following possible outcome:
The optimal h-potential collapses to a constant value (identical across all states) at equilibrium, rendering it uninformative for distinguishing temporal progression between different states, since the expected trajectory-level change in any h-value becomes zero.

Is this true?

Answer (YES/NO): YES